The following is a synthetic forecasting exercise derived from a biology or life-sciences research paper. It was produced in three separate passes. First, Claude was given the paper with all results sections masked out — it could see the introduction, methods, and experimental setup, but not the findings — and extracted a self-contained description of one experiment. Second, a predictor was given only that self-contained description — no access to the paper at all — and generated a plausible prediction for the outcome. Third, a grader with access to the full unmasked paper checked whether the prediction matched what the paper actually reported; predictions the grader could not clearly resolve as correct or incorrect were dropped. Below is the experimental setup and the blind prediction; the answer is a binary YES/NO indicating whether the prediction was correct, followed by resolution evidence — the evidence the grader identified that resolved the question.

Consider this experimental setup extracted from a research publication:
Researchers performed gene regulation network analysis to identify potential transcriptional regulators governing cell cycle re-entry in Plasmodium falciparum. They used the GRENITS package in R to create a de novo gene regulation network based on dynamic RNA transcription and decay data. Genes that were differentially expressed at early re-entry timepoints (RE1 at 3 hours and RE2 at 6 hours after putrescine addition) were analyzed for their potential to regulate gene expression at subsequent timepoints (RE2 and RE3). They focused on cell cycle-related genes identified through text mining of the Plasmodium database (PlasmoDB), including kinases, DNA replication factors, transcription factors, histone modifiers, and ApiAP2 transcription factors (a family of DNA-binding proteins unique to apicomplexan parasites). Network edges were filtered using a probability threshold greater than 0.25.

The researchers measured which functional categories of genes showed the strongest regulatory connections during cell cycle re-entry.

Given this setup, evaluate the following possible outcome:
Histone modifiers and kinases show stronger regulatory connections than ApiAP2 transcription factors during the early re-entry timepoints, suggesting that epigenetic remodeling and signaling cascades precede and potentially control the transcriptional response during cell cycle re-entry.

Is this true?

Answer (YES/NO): YES